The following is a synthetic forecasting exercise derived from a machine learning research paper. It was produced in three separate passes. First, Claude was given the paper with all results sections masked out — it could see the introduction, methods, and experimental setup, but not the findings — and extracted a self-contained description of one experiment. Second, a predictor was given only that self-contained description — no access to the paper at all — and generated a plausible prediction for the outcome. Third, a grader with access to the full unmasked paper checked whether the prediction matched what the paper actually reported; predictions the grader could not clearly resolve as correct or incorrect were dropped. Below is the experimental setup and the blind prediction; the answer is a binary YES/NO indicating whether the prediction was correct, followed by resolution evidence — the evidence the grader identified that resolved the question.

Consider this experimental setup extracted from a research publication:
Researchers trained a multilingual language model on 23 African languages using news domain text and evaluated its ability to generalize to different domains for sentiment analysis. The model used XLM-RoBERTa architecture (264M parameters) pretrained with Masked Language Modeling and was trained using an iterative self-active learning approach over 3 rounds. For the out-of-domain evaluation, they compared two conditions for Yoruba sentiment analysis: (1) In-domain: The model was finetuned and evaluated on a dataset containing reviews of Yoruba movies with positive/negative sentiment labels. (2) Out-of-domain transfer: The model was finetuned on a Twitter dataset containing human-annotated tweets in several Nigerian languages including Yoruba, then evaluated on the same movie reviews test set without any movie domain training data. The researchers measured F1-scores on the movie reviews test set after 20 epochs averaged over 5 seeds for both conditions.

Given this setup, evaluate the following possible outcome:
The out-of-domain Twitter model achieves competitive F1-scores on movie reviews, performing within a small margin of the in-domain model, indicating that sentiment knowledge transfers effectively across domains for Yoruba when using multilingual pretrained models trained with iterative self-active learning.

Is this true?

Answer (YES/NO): NO